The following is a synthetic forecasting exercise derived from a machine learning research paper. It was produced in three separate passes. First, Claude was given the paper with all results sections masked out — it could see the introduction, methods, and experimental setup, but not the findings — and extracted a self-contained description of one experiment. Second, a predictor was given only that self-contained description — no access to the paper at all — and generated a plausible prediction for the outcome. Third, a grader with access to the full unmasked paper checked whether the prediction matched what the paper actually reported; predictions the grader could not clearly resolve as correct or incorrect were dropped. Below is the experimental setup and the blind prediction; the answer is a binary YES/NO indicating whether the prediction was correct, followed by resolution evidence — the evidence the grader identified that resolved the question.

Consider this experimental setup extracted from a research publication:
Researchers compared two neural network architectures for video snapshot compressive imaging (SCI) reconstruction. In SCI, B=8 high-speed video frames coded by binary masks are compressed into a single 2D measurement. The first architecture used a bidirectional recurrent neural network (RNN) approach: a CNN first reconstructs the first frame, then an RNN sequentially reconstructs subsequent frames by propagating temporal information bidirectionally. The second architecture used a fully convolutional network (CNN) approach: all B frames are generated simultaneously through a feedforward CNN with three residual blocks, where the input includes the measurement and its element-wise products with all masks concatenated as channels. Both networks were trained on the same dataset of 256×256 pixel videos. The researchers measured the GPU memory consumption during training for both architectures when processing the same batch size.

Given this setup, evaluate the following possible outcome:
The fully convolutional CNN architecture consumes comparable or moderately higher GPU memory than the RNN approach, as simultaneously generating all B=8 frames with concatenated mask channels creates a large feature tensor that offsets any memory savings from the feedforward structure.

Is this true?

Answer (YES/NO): NO